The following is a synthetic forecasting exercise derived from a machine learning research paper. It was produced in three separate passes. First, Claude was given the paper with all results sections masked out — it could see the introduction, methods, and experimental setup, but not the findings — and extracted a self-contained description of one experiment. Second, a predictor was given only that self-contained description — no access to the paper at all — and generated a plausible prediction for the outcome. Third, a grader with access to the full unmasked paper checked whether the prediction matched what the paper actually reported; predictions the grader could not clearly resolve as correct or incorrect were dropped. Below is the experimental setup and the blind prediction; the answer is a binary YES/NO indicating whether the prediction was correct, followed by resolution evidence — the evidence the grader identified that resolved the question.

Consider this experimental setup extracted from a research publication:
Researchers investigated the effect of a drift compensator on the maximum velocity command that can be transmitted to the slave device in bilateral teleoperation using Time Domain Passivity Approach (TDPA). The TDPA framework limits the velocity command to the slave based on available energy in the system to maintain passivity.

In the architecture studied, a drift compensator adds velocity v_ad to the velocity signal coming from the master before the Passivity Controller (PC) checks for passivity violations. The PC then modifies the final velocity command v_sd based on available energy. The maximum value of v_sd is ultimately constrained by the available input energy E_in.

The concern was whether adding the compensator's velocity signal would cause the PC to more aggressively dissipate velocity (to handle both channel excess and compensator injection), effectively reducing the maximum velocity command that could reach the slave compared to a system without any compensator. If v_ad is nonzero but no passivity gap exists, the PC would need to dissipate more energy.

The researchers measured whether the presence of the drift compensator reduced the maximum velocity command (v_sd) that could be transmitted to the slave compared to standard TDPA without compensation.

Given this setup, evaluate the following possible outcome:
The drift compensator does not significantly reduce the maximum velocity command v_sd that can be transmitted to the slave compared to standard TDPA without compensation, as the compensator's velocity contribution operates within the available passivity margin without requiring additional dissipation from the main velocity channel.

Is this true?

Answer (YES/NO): YES